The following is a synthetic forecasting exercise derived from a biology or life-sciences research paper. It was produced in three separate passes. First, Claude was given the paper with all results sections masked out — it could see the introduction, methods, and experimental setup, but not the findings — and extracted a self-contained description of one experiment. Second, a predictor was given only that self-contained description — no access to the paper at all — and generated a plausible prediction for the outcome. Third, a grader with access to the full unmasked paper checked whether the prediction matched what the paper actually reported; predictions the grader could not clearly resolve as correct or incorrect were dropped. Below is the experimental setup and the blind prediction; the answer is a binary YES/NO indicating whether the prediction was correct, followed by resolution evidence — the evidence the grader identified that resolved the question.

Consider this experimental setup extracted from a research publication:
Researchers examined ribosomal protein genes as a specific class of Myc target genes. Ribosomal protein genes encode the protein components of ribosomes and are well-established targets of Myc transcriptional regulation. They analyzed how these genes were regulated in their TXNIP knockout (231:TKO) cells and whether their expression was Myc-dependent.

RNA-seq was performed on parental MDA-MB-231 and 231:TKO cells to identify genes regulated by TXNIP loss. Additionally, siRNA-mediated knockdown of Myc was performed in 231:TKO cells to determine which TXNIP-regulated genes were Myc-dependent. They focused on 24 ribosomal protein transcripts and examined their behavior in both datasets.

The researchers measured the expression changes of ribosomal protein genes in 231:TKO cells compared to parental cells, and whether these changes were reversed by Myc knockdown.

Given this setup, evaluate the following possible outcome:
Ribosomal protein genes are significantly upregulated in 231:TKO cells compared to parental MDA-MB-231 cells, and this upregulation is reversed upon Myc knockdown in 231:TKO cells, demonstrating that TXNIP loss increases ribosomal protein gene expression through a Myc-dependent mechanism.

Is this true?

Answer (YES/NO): YES